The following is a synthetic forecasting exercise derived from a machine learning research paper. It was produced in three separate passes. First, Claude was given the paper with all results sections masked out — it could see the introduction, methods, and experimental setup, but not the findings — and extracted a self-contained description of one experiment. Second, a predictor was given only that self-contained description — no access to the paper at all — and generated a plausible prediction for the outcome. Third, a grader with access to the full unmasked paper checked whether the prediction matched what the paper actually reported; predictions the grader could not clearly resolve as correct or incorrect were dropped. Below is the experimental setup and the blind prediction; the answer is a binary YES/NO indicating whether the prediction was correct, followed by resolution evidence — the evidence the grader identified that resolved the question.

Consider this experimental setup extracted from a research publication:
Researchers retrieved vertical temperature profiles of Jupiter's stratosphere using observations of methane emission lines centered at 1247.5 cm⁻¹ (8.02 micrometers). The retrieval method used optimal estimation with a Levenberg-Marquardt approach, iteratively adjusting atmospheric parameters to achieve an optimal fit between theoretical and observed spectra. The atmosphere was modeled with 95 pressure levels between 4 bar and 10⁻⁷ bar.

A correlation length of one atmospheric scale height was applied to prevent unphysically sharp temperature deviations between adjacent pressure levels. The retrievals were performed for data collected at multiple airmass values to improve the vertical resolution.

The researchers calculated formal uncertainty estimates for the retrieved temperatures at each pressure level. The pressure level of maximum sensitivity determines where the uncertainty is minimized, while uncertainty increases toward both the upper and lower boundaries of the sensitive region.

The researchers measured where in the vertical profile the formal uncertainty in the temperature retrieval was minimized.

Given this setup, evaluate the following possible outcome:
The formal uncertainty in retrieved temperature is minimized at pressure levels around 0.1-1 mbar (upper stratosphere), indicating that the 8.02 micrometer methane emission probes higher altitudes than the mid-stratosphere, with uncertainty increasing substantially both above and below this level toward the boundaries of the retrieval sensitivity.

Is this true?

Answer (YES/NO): NO